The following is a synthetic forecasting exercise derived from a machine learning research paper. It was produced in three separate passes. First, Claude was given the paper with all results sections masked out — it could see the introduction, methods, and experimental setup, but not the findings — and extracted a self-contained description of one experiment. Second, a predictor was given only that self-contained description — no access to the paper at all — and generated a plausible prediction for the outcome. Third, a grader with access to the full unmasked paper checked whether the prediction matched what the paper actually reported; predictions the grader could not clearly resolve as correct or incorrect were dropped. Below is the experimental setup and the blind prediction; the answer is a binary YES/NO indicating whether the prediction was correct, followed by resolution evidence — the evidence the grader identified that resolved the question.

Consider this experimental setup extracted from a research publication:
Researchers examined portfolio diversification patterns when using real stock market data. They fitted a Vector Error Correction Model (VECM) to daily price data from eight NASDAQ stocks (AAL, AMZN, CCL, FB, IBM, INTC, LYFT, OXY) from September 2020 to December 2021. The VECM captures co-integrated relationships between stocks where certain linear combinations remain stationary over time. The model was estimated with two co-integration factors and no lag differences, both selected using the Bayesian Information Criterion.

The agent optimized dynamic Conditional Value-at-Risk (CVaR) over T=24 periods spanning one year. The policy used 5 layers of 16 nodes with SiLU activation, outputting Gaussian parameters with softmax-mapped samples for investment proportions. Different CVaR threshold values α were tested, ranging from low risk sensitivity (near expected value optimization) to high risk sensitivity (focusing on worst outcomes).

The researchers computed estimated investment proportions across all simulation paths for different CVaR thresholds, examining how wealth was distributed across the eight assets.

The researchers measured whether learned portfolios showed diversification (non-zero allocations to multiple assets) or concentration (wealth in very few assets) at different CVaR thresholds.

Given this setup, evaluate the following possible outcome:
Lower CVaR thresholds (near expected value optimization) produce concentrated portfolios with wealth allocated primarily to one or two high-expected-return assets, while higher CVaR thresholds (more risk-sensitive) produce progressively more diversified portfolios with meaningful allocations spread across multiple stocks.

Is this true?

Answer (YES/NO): NO